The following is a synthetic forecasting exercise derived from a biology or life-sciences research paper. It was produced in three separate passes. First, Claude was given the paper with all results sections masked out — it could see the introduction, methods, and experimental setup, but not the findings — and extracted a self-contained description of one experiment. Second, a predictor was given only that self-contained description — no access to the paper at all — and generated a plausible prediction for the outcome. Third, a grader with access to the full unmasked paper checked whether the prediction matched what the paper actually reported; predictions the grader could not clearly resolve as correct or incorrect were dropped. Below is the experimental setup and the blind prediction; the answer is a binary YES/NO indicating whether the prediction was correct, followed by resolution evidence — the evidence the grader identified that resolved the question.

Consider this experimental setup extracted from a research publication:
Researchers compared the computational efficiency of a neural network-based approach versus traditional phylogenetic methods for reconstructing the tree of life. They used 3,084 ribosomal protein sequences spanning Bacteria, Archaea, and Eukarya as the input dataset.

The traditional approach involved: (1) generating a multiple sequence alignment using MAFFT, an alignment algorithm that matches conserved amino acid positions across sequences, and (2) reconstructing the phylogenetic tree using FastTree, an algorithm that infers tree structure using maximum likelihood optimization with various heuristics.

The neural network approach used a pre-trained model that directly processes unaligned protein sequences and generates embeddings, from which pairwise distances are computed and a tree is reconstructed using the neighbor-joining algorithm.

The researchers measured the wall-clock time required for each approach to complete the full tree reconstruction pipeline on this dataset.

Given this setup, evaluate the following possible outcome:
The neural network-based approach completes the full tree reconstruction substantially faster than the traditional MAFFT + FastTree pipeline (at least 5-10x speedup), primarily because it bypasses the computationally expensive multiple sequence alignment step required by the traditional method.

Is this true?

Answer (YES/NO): YES